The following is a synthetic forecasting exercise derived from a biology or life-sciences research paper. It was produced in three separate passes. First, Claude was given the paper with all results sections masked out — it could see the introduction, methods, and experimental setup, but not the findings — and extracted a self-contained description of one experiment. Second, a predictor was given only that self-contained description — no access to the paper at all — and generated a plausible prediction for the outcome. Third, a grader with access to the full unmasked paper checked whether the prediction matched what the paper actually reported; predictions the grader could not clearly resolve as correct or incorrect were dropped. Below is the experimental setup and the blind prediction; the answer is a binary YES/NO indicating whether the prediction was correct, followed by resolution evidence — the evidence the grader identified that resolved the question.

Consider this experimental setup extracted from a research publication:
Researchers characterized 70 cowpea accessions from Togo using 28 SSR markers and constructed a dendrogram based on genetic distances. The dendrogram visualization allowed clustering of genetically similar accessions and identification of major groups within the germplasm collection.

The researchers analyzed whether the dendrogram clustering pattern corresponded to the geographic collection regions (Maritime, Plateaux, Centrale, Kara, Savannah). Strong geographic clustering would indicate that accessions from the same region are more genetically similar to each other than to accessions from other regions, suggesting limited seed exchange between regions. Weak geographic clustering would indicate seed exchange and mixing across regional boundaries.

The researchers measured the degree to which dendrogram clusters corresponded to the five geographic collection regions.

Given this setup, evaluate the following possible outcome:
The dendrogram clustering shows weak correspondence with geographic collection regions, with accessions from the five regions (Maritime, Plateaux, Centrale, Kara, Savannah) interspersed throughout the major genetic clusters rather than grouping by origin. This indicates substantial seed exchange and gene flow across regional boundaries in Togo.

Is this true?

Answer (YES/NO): YES